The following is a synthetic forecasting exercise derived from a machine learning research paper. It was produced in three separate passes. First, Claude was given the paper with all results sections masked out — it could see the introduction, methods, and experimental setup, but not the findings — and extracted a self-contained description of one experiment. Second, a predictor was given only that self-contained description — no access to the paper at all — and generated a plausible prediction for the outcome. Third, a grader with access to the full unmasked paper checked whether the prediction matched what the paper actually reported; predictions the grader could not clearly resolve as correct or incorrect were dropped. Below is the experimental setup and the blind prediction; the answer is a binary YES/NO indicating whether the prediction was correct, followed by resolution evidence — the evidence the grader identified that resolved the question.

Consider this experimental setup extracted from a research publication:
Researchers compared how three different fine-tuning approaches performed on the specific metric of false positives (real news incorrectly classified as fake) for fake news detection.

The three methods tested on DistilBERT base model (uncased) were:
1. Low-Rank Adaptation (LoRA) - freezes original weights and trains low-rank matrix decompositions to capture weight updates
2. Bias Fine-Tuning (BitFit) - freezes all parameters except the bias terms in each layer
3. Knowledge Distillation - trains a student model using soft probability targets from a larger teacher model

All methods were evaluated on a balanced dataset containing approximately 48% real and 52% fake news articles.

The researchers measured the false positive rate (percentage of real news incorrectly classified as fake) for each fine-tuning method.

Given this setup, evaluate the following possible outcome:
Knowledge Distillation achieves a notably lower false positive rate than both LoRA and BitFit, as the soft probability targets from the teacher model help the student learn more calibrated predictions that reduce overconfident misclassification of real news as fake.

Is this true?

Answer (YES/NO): NO